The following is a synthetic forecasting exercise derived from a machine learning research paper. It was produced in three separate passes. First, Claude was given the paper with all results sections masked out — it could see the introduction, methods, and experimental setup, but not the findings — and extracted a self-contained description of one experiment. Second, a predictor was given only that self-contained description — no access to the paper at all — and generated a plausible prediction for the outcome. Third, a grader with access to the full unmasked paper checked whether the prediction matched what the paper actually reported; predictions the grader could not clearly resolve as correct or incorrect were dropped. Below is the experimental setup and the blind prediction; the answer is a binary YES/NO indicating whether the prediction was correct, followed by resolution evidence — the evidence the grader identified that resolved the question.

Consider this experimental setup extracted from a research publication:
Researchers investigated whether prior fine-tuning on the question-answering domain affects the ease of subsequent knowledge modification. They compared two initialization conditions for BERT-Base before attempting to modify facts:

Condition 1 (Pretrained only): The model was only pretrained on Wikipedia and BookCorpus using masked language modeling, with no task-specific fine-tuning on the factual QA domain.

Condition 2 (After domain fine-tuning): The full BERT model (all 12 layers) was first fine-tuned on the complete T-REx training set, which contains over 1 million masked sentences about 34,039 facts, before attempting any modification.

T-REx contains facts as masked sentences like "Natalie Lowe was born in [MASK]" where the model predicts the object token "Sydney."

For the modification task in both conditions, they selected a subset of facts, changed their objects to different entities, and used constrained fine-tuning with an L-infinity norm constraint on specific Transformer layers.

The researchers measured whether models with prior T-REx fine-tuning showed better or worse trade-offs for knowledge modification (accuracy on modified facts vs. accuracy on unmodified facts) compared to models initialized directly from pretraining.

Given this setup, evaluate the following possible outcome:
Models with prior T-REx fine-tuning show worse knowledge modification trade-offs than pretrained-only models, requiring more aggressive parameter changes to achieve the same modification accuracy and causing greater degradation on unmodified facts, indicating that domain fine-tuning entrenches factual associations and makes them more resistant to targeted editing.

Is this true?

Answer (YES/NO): NO